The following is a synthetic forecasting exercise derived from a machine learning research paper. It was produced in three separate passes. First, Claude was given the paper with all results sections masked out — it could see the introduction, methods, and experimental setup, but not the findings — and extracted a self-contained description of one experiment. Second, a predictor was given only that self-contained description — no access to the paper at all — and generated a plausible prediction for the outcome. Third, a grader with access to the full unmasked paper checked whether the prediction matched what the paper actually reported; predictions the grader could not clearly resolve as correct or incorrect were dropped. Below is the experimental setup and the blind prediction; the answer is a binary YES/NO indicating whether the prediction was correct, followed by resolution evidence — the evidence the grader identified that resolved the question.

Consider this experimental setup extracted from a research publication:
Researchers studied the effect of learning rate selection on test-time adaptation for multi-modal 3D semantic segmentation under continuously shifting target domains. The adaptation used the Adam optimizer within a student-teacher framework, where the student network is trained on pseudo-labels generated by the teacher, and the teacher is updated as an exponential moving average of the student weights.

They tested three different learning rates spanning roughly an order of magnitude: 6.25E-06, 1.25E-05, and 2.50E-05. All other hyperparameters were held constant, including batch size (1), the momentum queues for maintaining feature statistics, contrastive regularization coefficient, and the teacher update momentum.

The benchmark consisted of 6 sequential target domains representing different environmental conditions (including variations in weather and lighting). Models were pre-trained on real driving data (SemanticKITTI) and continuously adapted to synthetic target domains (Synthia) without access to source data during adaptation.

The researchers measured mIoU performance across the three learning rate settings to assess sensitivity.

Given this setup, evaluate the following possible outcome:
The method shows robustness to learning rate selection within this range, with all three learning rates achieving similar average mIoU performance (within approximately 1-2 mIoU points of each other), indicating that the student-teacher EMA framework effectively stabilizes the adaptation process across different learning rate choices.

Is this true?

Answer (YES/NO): YES